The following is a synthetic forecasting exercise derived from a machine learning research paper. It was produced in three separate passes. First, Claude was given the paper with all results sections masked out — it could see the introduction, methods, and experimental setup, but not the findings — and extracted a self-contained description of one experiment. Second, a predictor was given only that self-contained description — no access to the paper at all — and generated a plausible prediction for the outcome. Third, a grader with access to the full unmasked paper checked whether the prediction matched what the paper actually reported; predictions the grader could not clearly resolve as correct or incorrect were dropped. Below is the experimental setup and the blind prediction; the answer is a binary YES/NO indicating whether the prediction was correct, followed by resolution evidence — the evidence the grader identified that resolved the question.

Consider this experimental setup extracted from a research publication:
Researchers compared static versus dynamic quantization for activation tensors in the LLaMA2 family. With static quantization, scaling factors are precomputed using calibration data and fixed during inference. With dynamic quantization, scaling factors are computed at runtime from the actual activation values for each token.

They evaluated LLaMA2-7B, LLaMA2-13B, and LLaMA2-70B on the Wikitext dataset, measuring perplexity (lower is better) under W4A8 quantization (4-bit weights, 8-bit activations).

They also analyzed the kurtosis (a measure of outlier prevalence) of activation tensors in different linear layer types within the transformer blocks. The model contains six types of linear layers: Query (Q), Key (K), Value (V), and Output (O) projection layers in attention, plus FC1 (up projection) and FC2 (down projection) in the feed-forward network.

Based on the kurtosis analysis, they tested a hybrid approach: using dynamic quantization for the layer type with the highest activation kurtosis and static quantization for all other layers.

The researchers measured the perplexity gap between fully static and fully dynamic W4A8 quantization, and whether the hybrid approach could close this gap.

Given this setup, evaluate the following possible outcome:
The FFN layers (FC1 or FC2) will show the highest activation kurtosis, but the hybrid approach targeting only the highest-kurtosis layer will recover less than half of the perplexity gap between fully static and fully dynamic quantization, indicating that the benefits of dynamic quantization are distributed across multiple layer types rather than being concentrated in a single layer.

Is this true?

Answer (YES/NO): NO